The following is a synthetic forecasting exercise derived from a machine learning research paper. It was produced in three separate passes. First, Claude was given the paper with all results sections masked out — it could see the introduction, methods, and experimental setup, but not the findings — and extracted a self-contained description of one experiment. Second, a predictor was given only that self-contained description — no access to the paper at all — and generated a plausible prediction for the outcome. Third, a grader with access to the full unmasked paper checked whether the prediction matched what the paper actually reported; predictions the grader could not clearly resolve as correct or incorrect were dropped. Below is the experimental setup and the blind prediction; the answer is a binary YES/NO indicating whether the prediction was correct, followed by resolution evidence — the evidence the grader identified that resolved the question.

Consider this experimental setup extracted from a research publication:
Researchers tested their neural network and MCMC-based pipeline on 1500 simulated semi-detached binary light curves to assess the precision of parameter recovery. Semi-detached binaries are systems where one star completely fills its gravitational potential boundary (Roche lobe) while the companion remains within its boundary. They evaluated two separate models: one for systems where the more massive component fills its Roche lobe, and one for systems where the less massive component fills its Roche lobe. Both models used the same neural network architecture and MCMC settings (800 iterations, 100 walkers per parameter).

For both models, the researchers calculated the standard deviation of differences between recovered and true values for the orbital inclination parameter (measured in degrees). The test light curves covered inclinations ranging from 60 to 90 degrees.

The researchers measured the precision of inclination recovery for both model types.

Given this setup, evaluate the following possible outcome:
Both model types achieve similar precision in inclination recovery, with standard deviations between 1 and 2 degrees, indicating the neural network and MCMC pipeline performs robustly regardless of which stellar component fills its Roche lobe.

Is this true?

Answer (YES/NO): NO